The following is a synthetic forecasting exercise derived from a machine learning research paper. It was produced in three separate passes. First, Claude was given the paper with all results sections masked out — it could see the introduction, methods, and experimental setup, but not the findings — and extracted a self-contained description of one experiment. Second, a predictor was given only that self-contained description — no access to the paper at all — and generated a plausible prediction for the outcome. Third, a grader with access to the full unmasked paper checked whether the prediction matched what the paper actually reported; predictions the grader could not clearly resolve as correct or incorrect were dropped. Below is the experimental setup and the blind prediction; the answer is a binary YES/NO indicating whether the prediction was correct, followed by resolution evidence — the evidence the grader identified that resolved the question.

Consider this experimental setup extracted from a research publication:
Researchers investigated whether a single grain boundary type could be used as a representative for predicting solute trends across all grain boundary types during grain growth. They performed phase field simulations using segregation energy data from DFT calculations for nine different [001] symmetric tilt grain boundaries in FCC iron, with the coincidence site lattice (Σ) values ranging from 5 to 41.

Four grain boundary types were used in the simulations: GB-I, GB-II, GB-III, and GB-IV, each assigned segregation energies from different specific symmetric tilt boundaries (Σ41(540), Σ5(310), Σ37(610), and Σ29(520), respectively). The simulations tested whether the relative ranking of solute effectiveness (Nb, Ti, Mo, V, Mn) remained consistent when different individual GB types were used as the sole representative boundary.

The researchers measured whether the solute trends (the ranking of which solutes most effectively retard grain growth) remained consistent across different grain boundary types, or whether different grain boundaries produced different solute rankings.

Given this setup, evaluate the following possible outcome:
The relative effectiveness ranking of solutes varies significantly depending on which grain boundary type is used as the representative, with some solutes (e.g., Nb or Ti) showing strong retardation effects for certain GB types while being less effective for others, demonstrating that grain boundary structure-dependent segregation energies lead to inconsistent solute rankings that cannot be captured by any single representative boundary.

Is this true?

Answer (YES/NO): NO